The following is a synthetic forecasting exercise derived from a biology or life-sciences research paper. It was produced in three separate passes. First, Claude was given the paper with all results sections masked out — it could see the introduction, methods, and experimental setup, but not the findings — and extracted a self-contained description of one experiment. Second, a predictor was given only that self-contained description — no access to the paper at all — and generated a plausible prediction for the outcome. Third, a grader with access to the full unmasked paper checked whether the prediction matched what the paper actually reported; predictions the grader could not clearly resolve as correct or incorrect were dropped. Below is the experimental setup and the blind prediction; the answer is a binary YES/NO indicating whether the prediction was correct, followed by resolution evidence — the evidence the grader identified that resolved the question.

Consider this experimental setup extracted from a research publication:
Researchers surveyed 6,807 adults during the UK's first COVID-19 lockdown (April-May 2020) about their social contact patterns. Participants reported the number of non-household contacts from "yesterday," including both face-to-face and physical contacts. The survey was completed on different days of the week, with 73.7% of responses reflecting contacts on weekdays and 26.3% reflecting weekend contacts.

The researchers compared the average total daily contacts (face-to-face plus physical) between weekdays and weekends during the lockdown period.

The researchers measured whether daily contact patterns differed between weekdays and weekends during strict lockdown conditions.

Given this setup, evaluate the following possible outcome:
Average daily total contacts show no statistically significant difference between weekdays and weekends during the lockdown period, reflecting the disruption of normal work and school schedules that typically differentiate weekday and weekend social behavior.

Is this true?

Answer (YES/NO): NO